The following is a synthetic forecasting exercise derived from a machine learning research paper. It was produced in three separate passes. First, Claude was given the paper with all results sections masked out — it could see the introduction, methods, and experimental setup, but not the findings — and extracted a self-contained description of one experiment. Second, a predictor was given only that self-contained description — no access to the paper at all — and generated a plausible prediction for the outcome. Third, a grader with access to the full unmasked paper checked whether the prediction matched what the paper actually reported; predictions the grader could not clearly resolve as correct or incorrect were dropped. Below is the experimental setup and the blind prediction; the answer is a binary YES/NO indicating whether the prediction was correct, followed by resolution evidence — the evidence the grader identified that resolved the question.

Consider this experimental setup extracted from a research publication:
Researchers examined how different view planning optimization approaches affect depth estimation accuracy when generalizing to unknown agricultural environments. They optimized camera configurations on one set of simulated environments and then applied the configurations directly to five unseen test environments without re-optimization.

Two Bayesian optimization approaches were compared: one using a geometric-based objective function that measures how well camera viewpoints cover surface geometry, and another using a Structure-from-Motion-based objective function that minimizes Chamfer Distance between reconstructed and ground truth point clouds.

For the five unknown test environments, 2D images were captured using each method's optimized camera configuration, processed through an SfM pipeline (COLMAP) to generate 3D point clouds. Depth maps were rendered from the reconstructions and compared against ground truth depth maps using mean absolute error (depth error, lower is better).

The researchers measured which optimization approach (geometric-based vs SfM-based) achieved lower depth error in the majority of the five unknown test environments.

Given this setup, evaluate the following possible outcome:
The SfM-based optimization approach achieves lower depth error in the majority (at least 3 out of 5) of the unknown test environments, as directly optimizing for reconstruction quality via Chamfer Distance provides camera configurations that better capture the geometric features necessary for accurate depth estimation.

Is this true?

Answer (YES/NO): NO